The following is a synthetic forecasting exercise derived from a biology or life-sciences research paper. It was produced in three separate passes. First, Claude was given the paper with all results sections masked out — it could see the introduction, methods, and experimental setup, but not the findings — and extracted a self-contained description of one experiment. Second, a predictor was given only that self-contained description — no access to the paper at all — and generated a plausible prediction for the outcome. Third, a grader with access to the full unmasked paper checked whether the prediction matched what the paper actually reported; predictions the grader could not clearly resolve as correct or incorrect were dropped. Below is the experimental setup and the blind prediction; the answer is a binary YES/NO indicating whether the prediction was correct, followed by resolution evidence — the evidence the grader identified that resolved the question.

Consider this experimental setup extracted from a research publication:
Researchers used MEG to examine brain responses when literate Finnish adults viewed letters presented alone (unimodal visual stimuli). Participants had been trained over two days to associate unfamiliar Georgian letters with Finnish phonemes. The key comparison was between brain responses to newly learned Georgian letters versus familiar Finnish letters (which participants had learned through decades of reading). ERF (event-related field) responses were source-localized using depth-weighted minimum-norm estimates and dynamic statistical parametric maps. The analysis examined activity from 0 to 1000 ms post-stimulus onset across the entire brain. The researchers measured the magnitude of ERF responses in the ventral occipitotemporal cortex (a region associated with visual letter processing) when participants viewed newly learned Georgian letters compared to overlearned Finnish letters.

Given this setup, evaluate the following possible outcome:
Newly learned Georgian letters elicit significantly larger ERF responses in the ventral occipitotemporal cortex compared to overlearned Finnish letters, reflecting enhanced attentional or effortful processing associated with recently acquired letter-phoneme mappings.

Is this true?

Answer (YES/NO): YES